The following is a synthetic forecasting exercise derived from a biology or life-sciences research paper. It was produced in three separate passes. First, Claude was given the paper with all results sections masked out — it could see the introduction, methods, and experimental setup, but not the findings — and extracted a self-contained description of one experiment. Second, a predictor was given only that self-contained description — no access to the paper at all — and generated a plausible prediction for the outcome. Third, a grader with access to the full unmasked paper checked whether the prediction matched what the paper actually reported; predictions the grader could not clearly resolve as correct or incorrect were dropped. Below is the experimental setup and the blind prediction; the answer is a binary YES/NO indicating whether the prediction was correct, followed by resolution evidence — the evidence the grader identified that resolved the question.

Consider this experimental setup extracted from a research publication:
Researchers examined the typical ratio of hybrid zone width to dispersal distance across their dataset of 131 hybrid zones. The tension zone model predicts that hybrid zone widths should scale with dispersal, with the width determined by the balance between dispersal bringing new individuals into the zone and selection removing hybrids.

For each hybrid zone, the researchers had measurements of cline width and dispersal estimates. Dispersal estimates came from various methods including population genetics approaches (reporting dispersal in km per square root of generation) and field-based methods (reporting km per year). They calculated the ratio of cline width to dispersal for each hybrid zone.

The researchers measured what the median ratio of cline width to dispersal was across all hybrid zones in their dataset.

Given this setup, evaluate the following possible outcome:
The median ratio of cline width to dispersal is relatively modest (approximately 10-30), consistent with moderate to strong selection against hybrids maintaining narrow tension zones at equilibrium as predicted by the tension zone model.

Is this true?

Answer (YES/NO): YES